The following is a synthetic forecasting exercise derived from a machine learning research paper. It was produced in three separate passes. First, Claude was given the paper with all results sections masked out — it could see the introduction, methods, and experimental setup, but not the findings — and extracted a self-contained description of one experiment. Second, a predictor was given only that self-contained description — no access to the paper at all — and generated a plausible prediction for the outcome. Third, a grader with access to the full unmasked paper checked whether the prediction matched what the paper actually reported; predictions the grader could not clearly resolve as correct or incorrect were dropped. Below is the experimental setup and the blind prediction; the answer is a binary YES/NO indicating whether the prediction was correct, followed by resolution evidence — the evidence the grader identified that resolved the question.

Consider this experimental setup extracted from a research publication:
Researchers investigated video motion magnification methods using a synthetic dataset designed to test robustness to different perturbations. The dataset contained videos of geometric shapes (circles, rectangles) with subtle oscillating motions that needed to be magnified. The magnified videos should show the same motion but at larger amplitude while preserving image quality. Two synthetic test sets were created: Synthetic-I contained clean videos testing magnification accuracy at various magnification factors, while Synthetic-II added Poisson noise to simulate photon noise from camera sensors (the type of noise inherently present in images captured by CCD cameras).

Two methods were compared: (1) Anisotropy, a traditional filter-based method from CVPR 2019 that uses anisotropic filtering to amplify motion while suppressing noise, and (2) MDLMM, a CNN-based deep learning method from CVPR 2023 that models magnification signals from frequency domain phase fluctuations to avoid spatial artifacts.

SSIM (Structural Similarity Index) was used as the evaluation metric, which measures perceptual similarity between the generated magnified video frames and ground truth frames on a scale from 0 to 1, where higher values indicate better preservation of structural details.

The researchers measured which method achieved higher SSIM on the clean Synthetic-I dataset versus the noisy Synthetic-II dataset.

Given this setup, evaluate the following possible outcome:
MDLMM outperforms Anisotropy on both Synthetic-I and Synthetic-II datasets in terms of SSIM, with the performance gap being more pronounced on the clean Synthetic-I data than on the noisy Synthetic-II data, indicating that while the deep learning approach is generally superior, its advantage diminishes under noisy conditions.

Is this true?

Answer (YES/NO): NO